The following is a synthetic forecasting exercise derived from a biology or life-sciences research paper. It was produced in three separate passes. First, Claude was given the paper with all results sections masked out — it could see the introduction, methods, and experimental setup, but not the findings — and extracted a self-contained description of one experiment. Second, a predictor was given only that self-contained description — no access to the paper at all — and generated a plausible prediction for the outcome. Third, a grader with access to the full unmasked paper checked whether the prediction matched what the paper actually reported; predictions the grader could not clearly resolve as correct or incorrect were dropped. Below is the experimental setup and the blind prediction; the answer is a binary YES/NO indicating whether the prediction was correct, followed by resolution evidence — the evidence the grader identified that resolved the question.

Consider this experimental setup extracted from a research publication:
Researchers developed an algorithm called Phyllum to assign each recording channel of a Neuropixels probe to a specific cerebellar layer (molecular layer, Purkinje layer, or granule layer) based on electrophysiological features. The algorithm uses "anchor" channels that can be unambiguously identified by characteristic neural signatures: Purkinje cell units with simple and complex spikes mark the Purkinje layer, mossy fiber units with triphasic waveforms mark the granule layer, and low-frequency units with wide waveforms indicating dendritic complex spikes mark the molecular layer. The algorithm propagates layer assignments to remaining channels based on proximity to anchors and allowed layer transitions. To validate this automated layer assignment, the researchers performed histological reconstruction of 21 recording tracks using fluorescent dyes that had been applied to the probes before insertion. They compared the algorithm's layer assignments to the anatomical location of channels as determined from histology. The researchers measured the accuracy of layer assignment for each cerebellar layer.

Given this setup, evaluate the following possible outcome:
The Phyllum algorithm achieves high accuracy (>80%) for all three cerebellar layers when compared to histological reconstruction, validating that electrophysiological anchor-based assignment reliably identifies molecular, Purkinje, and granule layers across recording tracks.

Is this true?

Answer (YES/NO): YES